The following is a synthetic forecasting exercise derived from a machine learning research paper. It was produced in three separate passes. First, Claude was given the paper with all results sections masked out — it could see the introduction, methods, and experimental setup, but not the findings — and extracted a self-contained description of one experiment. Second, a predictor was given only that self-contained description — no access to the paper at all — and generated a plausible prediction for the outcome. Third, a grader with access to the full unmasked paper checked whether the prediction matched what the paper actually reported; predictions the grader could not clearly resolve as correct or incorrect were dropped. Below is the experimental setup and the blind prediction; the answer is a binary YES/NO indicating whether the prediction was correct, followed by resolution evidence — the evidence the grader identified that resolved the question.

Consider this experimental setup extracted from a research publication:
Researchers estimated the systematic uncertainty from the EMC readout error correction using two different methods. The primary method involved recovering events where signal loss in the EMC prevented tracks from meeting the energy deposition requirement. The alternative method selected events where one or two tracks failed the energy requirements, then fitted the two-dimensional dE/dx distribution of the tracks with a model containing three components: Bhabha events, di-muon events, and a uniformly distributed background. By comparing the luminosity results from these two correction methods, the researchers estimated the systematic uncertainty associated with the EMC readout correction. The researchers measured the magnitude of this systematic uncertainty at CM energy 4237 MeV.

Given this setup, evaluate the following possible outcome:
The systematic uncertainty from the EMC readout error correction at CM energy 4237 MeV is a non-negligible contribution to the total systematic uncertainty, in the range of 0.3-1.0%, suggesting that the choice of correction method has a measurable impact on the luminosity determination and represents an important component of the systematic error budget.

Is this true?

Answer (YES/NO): NO